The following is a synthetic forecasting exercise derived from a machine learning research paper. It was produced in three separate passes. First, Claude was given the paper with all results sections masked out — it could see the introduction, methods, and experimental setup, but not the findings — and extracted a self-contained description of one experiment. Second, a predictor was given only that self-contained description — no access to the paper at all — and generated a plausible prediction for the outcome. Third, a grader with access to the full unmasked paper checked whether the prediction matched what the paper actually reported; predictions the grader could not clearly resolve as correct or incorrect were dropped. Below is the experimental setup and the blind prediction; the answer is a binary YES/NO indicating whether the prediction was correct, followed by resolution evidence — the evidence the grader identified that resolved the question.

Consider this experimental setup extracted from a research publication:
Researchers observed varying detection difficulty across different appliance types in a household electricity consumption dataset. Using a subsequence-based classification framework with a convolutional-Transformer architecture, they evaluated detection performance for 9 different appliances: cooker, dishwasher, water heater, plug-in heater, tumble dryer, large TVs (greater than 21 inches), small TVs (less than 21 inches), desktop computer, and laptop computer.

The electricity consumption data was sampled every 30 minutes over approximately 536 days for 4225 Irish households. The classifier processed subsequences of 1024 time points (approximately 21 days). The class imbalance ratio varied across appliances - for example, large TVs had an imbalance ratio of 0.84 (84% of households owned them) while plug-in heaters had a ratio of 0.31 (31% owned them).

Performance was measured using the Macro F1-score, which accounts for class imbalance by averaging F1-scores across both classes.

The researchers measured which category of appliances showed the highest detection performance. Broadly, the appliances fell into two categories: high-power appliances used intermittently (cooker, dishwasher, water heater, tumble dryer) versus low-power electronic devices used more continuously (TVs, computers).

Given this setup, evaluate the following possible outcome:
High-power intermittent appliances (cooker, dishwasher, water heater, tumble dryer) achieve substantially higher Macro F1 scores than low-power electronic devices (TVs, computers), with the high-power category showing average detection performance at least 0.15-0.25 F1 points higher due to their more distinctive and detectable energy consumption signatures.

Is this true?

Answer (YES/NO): NO